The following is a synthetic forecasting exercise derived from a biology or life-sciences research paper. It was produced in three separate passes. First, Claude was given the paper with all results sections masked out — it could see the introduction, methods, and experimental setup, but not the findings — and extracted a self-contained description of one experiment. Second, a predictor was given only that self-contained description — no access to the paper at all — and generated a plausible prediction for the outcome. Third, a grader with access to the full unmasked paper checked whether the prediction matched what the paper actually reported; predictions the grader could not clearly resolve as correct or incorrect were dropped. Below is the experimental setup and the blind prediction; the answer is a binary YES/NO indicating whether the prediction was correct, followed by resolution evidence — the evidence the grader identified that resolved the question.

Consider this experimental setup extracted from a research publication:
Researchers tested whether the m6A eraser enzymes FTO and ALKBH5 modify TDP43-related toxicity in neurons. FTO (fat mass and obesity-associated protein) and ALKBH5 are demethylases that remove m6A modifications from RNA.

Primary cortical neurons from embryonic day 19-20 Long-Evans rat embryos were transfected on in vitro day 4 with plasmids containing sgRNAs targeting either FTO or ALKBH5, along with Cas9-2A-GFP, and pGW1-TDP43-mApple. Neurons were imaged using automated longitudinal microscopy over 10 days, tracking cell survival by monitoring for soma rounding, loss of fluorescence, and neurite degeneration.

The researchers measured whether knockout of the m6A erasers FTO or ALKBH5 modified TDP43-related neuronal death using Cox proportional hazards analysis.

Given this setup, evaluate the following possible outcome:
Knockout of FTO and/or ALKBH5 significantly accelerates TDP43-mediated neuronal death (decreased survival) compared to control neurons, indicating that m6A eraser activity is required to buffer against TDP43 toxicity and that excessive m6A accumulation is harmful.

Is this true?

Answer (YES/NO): YES